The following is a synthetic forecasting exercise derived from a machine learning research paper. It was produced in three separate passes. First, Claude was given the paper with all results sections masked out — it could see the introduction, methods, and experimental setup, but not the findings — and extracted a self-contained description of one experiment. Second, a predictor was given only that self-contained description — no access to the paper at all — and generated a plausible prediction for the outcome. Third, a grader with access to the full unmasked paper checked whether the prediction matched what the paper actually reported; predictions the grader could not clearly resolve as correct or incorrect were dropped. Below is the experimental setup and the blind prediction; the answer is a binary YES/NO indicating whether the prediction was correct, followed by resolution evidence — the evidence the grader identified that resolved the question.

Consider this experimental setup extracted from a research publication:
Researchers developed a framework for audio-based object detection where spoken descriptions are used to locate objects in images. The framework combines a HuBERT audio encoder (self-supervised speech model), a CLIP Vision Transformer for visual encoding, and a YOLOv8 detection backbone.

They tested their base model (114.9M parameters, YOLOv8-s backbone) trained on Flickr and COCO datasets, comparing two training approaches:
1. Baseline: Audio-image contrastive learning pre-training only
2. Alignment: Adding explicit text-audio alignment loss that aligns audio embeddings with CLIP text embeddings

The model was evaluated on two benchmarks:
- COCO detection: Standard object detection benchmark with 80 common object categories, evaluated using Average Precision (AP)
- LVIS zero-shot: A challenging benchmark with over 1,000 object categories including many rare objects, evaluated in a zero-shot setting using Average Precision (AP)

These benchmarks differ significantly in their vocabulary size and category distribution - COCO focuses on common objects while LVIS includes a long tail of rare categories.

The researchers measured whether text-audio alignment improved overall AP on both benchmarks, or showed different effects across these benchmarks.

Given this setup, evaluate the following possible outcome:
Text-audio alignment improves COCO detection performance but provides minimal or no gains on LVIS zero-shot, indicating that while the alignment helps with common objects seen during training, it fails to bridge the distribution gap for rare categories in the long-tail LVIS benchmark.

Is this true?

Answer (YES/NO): NO